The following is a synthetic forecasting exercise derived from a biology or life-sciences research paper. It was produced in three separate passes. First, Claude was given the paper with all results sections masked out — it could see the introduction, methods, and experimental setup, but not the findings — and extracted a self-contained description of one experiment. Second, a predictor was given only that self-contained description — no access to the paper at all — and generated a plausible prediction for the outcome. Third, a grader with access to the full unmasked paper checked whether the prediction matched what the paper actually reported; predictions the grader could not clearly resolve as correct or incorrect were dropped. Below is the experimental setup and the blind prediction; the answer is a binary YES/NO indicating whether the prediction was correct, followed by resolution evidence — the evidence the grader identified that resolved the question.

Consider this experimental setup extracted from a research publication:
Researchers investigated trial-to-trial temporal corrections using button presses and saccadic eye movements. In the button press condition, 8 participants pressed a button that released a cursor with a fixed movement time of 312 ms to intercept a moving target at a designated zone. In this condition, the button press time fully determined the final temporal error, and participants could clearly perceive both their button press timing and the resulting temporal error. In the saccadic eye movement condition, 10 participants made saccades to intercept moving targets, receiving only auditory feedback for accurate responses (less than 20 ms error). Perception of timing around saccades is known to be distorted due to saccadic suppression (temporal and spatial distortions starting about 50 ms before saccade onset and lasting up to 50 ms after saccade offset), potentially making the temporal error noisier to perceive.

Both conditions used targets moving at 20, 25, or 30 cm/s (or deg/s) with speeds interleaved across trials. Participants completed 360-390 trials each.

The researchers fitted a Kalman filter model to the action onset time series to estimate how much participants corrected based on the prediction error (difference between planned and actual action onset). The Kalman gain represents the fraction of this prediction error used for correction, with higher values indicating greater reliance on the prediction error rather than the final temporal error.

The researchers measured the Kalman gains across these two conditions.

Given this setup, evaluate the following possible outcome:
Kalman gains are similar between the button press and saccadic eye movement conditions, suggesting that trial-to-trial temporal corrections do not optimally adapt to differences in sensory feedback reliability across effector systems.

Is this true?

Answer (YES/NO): YES